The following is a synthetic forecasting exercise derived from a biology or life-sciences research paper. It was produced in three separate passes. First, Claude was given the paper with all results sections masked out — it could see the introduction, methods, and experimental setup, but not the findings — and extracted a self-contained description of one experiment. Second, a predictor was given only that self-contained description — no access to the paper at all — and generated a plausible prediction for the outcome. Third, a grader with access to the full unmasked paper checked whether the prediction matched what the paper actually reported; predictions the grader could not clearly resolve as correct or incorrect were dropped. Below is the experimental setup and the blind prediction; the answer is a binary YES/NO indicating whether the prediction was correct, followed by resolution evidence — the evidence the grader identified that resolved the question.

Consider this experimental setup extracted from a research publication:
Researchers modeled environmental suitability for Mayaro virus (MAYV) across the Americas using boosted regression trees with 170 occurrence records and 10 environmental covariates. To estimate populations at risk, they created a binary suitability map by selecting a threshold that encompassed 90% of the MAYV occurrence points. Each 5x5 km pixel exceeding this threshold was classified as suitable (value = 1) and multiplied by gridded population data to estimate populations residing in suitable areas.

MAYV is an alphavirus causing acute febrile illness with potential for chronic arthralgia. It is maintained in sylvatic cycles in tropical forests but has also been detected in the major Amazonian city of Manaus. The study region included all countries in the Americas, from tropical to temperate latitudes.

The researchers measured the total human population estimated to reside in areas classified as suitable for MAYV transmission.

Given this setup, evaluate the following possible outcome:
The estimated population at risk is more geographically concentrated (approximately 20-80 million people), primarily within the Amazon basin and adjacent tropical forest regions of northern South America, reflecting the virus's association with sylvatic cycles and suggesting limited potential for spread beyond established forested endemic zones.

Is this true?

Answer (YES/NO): NO